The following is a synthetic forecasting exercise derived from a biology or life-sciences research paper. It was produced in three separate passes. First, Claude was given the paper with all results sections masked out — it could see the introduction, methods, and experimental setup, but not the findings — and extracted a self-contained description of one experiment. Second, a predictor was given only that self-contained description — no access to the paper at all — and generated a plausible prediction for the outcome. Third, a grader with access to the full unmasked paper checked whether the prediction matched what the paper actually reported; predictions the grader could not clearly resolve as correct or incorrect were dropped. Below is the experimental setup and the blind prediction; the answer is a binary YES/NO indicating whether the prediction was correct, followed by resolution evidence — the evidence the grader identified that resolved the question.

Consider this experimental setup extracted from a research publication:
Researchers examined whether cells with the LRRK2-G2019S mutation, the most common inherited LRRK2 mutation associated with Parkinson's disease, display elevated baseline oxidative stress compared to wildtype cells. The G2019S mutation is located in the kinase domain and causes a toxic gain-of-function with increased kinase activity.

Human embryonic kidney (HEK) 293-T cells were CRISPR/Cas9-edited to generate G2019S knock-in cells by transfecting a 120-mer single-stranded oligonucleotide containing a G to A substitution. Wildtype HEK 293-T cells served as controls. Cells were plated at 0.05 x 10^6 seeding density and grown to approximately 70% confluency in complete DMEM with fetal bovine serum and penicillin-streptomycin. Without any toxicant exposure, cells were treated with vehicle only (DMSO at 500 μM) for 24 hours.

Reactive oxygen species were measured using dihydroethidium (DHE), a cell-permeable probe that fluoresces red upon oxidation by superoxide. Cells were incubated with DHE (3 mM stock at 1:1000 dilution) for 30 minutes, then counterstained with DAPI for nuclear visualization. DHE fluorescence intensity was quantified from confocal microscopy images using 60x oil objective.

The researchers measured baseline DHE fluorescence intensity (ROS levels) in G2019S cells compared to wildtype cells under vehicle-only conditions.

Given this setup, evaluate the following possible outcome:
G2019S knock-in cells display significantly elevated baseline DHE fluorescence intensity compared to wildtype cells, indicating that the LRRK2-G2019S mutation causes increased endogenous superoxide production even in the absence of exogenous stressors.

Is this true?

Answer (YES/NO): YES